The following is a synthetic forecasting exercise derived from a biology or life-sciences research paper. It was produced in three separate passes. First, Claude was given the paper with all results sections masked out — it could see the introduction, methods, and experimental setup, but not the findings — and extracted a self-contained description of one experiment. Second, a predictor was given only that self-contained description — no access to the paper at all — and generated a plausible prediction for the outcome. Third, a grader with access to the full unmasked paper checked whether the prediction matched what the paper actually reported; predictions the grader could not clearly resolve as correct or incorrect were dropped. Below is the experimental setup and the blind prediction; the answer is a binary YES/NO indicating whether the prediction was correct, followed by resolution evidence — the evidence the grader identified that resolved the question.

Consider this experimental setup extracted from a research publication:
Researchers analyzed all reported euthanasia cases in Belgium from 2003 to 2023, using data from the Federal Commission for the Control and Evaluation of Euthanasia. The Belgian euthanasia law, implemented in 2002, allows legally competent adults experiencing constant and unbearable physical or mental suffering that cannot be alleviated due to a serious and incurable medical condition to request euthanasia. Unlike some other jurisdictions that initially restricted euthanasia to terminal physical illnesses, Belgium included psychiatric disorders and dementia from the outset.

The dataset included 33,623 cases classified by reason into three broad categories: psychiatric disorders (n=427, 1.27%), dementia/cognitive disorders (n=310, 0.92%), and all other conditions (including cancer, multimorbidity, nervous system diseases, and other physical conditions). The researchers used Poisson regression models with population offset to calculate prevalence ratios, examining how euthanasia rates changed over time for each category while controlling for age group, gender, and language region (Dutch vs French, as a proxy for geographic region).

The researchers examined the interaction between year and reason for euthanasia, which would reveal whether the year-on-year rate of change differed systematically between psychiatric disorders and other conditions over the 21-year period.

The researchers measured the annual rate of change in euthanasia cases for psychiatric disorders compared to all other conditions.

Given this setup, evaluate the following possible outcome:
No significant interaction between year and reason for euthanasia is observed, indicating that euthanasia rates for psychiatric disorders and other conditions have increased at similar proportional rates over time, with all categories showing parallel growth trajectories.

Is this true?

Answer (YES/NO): NO